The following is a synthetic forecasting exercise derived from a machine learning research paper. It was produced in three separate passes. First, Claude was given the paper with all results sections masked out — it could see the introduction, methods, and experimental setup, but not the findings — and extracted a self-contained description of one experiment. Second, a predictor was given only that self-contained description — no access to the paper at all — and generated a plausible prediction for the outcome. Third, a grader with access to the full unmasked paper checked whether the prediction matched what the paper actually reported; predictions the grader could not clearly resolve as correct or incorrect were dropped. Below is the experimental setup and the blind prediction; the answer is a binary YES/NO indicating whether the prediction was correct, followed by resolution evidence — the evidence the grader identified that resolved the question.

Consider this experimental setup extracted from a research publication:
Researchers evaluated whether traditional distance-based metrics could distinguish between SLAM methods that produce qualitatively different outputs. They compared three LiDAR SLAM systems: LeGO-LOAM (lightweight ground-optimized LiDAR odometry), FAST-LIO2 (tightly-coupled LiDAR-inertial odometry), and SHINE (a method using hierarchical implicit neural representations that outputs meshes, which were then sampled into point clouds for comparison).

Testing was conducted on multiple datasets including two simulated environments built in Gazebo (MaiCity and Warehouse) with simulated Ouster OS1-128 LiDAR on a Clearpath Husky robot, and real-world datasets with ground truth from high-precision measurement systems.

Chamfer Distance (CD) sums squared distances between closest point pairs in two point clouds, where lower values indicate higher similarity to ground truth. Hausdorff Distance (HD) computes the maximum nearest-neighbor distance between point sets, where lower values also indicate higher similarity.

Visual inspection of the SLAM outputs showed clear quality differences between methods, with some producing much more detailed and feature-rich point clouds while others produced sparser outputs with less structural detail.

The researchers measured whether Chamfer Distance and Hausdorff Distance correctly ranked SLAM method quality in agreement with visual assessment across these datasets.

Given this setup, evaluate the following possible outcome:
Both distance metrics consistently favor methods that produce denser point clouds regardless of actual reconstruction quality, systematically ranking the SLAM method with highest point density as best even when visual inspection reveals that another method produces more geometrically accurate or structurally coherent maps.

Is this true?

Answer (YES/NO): NO